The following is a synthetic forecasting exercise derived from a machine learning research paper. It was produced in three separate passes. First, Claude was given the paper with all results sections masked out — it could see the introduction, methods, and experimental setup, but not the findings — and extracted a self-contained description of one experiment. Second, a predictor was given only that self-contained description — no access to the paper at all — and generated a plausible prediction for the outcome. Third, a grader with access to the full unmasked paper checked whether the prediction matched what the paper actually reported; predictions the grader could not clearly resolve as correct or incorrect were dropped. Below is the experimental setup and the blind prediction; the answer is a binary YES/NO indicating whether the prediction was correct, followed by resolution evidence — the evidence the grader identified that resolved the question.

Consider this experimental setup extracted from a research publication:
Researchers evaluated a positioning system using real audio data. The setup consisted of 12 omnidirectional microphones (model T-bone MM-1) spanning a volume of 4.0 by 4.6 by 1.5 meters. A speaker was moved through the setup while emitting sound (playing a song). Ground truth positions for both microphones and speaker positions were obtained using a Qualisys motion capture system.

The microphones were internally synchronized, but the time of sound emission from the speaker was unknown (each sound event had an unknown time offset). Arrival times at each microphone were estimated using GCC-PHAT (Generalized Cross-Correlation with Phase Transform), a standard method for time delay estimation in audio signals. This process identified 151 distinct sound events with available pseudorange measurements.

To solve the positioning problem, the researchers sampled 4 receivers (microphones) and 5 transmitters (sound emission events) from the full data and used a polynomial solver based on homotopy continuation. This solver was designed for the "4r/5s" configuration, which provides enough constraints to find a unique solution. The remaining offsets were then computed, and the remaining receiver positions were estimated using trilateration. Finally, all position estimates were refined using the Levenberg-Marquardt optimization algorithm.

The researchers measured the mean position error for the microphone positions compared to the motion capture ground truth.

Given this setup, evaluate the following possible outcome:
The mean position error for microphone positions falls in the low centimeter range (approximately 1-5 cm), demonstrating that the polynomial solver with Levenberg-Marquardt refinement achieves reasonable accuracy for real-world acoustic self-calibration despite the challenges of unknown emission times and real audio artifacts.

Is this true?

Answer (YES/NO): NO